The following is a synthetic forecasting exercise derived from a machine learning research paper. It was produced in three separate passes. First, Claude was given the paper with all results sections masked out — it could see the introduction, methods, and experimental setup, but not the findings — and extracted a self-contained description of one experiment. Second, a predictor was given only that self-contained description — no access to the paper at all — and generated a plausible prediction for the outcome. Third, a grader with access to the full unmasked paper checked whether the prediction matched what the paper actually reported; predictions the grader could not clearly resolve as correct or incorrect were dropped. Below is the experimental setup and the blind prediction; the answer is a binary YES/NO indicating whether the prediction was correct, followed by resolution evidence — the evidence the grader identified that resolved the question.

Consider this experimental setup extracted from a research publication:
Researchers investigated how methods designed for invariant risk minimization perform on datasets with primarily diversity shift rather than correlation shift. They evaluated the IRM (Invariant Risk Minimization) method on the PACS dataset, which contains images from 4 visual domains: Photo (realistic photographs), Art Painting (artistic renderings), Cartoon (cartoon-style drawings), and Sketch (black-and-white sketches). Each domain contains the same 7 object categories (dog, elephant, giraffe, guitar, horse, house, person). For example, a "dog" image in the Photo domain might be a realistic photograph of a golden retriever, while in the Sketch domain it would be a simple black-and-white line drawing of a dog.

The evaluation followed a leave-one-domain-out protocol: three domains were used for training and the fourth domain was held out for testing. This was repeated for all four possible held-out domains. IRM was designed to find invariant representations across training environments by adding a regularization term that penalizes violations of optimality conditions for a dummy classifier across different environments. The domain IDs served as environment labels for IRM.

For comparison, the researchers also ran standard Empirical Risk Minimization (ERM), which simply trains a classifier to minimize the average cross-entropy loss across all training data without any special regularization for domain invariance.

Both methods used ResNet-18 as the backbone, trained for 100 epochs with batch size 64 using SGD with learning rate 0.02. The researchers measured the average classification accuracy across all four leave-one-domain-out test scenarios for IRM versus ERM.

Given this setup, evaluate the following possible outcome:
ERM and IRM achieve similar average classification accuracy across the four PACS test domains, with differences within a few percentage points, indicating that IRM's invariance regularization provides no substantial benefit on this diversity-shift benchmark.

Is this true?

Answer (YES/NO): NO